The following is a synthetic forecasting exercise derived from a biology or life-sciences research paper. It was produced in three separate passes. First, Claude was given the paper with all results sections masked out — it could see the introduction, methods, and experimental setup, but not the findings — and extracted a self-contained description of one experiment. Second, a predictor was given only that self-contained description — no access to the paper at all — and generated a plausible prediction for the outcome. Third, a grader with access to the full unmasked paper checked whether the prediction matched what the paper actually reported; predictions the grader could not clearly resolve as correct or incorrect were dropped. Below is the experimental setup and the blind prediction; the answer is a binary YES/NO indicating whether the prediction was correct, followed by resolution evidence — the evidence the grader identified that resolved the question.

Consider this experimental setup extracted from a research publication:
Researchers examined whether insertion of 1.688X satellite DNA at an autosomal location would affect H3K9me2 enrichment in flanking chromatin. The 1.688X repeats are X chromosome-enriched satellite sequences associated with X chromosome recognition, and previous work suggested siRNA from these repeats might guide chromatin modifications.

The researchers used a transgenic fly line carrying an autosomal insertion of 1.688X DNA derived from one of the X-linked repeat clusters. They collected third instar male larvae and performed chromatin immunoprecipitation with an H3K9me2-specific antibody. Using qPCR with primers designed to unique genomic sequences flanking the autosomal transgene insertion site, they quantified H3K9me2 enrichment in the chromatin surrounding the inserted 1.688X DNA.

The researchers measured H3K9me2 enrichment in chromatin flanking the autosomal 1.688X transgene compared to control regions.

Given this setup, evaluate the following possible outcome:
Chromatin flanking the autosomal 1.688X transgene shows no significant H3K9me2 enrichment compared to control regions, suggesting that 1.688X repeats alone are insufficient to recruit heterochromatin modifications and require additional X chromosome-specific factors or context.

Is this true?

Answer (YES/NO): NO